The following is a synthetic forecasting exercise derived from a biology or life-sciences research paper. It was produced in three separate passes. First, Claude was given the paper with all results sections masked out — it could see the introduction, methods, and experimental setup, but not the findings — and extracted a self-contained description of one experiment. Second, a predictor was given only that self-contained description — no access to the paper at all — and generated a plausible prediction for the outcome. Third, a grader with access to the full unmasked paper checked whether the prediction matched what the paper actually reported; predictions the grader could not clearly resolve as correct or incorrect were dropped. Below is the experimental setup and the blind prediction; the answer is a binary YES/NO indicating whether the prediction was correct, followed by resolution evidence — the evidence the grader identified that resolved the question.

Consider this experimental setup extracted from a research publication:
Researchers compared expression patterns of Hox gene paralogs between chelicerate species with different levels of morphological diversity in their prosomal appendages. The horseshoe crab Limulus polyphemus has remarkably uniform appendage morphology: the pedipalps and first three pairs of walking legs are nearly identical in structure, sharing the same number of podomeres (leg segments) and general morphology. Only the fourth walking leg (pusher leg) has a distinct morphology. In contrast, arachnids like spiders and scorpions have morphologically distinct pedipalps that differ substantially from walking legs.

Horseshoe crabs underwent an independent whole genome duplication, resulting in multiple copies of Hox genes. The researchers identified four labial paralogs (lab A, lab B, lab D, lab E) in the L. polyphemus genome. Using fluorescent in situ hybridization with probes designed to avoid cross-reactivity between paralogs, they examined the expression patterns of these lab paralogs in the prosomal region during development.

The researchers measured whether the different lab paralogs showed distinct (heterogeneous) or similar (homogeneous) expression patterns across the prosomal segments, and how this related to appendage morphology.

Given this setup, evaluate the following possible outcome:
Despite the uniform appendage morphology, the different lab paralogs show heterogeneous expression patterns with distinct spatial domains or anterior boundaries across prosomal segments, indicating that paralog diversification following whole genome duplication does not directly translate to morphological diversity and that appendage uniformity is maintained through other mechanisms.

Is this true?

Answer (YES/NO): NO